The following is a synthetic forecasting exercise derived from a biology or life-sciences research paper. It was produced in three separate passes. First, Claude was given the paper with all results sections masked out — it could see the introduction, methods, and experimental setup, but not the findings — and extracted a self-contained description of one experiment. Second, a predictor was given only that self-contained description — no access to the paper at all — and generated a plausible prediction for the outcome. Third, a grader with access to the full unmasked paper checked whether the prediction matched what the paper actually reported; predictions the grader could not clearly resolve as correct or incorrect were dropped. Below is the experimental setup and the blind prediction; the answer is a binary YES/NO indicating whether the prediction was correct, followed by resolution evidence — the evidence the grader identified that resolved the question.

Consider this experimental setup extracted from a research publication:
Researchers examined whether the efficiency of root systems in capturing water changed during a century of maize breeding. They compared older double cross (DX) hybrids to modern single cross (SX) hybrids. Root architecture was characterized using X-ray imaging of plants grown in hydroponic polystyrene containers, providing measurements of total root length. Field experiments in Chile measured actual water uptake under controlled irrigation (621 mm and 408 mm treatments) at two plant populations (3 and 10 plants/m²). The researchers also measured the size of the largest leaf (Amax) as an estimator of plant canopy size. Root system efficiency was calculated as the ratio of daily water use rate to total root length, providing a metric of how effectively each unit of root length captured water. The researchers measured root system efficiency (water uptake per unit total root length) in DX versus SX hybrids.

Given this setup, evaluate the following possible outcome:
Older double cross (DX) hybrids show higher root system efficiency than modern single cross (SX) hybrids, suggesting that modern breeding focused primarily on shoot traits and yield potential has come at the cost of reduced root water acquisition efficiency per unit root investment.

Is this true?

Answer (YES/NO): NO